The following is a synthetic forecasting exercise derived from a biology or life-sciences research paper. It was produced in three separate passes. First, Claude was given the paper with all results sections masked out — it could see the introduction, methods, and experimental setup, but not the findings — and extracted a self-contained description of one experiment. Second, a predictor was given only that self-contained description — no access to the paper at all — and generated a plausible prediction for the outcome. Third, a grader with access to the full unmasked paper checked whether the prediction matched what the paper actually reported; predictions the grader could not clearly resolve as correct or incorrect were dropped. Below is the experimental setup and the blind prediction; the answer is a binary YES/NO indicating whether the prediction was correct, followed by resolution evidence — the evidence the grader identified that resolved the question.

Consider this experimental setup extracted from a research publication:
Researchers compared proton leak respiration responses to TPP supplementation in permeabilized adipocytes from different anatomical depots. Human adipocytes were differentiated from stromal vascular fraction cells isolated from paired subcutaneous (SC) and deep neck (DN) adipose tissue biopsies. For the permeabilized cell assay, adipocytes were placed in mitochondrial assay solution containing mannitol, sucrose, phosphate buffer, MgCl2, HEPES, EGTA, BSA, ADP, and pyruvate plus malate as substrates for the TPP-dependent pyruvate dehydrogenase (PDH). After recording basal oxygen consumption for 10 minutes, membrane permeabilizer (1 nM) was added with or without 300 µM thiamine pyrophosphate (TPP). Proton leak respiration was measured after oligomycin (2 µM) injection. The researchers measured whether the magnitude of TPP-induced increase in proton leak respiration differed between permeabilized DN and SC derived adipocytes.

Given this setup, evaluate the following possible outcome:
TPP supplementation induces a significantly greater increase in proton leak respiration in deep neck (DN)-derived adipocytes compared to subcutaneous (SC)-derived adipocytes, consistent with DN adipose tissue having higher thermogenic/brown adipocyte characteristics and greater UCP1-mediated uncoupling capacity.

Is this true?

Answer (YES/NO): YES